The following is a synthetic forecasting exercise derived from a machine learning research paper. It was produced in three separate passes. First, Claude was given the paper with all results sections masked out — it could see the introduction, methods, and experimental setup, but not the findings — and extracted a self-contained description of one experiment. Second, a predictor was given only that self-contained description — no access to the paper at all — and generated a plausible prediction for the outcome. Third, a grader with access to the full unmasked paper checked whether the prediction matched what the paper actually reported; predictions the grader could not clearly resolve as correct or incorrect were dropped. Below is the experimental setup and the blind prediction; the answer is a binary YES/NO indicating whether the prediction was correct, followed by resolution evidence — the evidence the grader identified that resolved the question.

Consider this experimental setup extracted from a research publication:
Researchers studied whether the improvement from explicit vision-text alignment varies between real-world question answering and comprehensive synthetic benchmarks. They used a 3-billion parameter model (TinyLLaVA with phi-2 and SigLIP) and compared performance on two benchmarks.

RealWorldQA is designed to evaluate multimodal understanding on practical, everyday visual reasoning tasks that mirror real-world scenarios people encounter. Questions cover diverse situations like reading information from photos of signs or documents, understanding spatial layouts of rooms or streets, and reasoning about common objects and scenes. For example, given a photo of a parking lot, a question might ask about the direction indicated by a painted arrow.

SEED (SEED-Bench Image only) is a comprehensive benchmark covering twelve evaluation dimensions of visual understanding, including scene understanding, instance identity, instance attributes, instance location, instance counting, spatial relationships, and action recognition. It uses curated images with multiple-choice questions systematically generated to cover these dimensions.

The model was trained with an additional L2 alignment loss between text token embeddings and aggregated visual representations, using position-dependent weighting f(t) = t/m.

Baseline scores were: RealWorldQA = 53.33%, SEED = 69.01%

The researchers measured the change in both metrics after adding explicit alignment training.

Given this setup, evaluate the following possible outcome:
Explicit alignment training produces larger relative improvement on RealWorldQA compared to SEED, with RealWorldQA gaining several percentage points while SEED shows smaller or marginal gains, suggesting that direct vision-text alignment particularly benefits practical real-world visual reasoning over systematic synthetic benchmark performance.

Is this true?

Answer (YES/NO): YES